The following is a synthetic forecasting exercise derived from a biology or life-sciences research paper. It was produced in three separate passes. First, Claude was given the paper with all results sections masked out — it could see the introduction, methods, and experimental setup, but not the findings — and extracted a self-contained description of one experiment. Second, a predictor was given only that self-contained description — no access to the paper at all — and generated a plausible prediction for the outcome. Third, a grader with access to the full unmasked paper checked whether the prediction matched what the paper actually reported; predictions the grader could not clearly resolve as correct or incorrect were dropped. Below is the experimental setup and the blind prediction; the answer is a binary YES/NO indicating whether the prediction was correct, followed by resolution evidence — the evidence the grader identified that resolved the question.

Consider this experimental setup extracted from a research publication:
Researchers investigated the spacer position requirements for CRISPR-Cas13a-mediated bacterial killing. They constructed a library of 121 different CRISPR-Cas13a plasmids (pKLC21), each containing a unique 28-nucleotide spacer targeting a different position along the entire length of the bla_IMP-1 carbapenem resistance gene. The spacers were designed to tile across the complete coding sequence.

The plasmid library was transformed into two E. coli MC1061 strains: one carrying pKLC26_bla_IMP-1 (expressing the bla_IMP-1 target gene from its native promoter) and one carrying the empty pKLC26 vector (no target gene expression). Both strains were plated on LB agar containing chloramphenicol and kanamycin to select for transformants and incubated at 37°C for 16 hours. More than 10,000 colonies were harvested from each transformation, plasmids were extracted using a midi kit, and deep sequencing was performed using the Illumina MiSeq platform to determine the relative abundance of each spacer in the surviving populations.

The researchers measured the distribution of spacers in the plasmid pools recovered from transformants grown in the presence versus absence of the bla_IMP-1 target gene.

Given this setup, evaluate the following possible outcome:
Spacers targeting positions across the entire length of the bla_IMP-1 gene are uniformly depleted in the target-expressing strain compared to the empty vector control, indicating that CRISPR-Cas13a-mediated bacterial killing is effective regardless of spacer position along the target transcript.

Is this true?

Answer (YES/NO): NO